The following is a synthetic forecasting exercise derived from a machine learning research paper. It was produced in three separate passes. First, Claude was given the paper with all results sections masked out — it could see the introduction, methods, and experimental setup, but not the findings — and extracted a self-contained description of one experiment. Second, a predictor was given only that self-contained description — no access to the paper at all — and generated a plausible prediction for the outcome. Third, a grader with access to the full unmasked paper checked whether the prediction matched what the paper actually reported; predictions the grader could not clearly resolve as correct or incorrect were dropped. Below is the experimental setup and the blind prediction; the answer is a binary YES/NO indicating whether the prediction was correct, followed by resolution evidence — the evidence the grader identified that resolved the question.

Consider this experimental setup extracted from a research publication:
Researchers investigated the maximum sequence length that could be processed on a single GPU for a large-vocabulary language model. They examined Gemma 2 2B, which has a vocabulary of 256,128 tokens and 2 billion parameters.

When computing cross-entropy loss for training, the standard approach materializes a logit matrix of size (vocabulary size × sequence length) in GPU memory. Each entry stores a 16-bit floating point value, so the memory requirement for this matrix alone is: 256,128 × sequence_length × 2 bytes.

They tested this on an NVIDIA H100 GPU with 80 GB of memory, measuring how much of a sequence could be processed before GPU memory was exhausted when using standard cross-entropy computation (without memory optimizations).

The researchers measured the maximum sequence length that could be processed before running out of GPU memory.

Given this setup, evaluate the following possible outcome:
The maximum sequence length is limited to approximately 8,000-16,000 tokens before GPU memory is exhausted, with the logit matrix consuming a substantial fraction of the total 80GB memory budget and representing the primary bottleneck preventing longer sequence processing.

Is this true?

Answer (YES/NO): NO